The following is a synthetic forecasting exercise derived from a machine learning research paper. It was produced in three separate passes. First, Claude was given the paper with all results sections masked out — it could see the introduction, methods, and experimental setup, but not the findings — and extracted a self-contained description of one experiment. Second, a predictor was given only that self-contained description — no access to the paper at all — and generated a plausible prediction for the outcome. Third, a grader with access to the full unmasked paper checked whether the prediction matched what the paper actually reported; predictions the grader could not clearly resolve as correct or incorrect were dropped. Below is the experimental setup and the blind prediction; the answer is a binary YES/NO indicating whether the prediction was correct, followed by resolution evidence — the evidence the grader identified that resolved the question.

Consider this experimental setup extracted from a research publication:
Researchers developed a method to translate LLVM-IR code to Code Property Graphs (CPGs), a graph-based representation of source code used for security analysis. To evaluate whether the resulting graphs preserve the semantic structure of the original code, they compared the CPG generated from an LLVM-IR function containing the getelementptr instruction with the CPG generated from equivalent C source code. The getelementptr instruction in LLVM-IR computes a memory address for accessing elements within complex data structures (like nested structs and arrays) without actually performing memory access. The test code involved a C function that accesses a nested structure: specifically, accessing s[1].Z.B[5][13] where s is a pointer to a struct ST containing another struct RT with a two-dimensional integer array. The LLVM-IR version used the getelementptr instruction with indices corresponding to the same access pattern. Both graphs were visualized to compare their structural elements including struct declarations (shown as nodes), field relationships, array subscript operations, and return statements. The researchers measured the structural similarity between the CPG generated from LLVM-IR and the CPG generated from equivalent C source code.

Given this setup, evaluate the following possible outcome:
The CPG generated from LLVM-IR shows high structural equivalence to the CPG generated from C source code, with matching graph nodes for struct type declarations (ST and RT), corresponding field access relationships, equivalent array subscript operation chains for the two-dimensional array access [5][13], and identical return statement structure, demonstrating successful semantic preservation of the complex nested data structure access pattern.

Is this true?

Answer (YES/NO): YES